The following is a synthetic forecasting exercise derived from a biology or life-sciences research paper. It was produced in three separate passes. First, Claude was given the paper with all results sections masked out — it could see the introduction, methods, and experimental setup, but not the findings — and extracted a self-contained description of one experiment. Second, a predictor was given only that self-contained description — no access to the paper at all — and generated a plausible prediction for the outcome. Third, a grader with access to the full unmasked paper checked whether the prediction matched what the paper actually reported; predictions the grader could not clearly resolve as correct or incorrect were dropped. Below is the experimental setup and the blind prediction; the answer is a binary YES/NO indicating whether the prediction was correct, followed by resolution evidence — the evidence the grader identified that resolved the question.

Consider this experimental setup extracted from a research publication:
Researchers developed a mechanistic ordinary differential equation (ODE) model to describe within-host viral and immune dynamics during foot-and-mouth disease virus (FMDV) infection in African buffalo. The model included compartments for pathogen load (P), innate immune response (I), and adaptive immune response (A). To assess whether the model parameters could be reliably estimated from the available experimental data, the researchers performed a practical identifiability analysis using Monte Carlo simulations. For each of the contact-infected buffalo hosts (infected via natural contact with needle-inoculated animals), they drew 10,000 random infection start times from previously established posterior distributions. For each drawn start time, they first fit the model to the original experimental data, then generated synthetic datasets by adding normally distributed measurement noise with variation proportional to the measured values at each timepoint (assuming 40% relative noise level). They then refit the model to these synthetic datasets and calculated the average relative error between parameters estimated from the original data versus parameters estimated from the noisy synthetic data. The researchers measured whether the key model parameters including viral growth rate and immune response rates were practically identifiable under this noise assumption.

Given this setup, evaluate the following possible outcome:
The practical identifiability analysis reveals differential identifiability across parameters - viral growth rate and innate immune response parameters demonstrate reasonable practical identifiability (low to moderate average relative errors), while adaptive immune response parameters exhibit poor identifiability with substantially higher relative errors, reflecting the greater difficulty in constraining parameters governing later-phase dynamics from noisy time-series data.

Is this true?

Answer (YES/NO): NO